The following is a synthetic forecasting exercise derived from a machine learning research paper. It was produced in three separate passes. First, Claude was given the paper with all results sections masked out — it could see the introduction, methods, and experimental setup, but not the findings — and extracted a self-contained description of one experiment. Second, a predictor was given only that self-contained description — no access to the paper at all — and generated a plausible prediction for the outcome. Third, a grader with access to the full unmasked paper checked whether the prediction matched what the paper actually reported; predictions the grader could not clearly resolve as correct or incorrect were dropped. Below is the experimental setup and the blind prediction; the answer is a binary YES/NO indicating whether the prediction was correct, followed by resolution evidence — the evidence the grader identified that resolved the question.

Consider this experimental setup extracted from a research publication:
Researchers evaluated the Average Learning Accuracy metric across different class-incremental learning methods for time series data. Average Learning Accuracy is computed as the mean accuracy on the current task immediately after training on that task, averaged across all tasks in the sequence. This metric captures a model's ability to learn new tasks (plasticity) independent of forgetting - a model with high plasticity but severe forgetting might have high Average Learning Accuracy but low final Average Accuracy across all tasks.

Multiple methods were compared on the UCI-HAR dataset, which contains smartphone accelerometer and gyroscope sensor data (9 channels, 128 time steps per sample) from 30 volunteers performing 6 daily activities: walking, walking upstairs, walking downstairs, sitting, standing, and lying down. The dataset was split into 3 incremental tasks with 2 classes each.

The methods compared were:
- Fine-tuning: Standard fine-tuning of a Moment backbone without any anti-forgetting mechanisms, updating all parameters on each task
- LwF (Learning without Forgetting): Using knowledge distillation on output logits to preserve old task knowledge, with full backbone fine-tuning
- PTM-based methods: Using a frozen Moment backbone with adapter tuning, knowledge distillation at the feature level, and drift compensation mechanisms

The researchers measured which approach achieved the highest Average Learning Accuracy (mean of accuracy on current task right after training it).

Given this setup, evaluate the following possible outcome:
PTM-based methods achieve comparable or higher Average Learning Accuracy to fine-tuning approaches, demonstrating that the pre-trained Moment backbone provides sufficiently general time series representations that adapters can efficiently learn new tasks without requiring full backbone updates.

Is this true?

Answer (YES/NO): NO